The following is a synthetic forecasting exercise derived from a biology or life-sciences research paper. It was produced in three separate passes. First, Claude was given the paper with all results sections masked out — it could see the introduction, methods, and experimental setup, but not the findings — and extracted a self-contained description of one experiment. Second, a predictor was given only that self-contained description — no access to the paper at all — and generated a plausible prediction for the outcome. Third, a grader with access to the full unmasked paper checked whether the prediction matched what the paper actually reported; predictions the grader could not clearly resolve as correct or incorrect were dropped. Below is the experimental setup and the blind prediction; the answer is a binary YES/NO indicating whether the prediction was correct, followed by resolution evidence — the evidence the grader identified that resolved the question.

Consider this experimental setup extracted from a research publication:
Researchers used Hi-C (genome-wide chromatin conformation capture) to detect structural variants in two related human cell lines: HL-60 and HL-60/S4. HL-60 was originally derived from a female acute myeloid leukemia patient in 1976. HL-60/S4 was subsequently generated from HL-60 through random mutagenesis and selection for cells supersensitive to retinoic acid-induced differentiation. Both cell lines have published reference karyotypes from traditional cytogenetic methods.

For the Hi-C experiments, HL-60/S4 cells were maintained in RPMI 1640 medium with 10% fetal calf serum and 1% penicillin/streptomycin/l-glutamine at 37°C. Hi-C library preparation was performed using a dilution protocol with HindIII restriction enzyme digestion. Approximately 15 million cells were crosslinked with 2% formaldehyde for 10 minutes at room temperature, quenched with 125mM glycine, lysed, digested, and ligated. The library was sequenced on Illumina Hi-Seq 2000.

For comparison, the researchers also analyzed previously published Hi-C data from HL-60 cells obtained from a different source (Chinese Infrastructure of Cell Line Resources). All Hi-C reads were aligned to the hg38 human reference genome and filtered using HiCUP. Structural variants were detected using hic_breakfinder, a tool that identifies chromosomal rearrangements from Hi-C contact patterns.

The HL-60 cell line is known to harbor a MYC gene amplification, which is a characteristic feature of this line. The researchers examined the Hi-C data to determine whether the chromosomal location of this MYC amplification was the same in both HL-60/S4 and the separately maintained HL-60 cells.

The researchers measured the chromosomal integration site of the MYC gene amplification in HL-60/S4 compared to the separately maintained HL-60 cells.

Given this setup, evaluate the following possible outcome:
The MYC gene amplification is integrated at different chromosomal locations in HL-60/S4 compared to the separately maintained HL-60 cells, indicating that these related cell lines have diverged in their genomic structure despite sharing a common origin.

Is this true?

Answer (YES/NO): YES